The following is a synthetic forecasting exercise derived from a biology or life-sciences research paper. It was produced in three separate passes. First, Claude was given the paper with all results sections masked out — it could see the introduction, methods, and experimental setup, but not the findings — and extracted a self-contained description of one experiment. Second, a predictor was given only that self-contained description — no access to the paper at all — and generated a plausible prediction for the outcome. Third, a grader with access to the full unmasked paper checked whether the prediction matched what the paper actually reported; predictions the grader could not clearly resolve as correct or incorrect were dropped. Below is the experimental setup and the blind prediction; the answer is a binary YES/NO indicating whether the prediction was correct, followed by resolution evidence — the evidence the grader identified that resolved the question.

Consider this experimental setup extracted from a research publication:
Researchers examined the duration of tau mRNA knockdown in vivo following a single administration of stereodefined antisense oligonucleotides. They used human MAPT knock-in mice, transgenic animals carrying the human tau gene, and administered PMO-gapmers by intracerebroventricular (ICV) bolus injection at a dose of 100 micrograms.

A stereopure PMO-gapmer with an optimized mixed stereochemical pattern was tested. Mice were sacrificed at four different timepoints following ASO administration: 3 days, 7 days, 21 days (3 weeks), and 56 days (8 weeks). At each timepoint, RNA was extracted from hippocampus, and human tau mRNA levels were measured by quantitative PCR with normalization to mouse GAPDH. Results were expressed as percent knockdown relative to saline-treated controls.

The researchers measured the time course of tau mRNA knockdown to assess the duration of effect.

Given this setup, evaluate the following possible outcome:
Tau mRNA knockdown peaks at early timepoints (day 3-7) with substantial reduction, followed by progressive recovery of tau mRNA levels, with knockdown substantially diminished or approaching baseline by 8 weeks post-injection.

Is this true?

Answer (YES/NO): NO